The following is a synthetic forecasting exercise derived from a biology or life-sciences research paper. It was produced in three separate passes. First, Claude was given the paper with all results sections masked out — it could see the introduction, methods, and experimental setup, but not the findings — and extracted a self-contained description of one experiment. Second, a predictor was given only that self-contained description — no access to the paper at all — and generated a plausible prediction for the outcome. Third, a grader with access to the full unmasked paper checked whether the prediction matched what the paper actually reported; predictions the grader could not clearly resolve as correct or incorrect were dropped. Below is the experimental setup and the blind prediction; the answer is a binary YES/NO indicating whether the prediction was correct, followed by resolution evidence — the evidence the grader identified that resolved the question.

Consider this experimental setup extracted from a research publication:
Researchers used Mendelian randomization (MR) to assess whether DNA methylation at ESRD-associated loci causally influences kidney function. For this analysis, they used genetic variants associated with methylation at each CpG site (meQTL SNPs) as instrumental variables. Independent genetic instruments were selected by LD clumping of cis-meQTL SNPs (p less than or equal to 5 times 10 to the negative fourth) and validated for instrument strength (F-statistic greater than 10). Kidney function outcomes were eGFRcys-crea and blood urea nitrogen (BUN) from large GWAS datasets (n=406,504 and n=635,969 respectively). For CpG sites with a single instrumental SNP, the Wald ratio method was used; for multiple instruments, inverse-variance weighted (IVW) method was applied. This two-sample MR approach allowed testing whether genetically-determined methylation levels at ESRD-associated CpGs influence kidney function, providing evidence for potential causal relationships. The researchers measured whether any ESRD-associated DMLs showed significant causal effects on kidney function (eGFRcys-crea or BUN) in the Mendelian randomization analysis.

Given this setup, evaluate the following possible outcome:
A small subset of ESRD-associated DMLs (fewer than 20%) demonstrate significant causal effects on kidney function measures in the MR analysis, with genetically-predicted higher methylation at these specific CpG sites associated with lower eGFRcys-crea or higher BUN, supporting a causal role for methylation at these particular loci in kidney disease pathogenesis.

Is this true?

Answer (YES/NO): YES